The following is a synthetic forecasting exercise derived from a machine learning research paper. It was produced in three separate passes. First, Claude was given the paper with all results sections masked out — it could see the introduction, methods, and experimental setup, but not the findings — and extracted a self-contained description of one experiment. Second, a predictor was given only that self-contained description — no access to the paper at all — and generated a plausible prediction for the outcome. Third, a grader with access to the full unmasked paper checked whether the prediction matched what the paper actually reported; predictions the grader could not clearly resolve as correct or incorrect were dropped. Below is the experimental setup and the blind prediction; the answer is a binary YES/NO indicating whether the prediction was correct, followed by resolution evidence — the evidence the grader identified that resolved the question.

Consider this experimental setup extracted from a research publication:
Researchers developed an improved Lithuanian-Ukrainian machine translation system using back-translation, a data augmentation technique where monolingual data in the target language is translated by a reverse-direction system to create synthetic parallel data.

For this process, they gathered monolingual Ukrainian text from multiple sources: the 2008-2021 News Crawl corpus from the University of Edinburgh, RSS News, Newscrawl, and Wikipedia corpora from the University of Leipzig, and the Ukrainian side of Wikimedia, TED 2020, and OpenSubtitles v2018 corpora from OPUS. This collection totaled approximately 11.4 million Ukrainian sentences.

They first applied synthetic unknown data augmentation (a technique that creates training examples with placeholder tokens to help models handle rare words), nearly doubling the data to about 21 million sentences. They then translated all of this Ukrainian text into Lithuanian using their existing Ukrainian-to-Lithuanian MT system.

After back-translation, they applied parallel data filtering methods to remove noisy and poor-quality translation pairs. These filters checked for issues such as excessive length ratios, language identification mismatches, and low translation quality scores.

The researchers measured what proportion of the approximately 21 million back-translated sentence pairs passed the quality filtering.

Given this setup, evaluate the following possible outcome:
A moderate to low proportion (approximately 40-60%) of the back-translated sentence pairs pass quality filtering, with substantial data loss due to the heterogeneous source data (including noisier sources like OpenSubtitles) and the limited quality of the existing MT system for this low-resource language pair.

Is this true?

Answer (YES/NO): NO